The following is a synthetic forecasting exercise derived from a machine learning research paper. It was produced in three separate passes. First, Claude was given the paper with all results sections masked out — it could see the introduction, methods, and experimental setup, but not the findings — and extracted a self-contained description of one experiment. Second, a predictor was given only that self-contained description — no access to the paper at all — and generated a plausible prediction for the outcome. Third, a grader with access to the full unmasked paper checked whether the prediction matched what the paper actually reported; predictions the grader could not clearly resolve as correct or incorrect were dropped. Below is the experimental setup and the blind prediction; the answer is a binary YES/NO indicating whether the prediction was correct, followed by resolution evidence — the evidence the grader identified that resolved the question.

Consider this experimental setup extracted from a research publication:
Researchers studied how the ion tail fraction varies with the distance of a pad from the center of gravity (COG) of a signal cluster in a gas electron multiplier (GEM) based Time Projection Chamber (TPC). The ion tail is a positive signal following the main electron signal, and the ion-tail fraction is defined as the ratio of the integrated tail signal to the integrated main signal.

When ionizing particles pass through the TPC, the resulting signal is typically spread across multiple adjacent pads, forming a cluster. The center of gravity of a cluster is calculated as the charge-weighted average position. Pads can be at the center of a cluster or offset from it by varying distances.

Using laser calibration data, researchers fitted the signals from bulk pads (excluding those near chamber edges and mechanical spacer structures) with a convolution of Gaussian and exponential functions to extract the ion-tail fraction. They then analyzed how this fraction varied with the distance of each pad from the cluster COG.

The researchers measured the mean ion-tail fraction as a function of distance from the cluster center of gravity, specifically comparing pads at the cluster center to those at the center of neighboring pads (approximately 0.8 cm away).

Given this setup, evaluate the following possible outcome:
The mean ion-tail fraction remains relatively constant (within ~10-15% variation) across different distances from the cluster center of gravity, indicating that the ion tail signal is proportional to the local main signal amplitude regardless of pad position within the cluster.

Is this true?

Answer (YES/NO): NO